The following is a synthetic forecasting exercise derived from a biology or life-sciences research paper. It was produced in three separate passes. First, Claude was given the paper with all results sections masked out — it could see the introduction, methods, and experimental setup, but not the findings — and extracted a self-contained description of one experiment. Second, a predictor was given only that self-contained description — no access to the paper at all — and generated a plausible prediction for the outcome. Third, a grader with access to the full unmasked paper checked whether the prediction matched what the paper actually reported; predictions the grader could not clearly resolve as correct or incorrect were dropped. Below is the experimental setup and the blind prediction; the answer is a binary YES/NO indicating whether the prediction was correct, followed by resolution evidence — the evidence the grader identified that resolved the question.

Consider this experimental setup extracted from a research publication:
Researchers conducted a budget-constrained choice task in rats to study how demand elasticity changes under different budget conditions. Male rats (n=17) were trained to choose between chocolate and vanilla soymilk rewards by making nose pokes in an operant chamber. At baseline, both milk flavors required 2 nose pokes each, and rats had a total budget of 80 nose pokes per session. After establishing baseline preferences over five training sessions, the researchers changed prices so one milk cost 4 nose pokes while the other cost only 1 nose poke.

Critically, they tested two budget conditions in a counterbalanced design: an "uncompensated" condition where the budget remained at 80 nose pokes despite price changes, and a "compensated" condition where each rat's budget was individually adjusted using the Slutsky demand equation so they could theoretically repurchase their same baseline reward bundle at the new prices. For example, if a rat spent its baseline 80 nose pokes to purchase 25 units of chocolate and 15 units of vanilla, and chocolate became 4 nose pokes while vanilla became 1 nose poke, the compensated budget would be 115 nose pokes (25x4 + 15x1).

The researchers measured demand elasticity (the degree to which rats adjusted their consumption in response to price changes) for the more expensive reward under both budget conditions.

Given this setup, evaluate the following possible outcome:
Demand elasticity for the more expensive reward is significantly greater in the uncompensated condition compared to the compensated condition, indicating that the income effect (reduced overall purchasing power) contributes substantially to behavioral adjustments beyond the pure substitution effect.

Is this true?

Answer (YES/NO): YES